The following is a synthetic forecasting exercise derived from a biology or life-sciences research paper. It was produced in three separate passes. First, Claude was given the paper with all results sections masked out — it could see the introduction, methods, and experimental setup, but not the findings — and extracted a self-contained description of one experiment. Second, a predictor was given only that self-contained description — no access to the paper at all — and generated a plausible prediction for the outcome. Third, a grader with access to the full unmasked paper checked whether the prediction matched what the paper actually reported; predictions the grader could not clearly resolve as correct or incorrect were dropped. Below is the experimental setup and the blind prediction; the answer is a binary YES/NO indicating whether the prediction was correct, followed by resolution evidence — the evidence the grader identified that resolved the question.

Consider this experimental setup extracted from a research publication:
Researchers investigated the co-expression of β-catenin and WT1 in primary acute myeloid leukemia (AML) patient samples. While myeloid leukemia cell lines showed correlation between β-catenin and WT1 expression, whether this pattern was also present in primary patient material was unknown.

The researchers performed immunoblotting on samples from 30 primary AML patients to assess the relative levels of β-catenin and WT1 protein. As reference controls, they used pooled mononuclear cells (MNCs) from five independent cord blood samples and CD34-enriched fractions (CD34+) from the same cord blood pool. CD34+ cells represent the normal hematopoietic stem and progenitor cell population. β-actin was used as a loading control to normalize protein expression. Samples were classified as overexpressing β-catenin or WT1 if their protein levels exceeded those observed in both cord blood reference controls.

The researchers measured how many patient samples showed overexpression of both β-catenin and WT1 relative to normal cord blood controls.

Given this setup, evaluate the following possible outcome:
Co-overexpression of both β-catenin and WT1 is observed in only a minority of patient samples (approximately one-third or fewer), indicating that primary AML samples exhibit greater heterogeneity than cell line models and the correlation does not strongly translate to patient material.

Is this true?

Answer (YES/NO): NO